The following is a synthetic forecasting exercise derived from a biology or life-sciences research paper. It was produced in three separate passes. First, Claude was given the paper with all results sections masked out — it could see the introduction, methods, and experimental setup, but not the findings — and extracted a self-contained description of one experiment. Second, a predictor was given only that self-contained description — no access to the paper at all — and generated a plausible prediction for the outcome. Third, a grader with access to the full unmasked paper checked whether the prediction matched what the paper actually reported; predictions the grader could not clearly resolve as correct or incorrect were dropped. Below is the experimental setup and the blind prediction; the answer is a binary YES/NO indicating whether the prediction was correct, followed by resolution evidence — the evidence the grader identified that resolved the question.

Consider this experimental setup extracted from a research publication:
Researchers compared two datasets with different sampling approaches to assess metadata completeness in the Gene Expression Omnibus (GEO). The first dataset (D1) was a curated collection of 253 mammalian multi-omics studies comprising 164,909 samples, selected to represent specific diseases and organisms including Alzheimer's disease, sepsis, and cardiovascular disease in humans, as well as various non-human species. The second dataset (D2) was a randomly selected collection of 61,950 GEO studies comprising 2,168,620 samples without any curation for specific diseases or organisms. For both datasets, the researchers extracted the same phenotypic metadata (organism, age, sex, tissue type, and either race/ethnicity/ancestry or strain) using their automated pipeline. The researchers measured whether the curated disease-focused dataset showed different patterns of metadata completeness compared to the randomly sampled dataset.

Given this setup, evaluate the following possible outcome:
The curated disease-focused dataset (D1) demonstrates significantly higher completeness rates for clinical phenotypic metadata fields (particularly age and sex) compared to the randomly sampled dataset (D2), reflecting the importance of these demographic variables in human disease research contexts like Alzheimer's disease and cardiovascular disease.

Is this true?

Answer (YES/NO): YES